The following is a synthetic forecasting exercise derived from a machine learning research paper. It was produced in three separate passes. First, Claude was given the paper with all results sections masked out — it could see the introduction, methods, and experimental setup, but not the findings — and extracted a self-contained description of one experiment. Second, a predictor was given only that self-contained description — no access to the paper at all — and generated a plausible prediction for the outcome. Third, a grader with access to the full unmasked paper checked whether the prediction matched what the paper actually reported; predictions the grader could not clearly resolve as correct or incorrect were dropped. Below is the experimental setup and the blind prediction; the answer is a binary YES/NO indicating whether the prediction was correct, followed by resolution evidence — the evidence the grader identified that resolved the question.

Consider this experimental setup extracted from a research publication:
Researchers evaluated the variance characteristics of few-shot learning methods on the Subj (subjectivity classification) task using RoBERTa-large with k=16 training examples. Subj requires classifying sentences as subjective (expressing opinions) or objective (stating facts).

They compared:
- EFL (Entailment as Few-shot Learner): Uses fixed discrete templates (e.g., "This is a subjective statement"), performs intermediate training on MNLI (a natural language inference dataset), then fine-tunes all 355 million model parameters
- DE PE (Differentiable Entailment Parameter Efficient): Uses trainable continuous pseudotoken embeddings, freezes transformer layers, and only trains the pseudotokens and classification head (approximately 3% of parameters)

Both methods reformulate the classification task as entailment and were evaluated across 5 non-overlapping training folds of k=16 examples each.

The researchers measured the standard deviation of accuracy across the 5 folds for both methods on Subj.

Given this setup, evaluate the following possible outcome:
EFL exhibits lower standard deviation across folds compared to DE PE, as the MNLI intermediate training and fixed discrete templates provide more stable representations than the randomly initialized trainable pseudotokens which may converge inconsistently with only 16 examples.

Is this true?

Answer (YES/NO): NO